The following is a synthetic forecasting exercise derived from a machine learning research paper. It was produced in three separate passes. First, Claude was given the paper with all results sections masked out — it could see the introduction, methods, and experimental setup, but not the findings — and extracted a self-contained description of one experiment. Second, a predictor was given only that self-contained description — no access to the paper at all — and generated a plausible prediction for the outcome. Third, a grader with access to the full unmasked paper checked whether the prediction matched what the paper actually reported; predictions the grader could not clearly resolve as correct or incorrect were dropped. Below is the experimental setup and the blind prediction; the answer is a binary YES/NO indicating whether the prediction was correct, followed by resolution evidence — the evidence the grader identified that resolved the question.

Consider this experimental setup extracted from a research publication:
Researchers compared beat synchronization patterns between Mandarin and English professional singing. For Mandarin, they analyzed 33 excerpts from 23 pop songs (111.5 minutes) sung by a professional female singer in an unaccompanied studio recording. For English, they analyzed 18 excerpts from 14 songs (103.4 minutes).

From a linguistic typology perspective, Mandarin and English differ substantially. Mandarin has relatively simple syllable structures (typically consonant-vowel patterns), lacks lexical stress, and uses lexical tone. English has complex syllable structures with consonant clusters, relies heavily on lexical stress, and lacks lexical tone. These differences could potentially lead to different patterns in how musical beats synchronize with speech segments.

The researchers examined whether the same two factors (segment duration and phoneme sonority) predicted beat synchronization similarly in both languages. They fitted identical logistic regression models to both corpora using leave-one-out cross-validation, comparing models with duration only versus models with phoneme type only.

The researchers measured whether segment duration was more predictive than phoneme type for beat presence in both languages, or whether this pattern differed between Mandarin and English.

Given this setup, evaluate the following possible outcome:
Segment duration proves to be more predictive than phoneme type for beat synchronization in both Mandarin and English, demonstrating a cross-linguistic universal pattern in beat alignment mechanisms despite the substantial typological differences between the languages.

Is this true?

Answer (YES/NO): NO